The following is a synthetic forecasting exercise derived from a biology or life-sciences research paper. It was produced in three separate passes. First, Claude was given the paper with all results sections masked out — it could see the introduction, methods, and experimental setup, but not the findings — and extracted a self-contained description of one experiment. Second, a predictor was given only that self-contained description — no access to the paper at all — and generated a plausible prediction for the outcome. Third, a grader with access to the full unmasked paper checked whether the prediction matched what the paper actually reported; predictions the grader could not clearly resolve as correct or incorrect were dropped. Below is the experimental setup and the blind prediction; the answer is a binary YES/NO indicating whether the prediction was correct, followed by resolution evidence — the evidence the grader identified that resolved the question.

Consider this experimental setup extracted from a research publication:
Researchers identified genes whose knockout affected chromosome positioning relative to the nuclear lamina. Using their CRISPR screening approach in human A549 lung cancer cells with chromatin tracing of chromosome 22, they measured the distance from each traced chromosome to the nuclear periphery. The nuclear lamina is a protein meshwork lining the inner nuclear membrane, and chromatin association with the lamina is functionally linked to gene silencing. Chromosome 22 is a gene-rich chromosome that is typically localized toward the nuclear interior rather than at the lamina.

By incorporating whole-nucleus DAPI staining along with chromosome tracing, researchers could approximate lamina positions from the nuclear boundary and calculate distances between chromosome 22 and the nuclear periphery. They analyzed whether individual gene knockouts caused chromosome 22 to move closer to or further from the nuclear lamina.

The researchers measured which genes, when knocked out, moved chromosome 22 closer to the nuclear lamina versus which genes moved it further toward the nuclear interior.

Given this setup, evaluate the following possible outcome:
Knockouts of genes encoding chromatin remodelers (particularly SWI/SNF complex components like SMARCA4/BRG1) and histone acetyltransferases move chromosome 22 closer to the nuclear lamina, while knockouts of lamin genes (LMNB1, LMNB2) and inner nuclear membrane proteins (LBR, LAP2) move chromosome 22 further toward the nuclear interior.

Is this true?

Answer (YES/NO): NO